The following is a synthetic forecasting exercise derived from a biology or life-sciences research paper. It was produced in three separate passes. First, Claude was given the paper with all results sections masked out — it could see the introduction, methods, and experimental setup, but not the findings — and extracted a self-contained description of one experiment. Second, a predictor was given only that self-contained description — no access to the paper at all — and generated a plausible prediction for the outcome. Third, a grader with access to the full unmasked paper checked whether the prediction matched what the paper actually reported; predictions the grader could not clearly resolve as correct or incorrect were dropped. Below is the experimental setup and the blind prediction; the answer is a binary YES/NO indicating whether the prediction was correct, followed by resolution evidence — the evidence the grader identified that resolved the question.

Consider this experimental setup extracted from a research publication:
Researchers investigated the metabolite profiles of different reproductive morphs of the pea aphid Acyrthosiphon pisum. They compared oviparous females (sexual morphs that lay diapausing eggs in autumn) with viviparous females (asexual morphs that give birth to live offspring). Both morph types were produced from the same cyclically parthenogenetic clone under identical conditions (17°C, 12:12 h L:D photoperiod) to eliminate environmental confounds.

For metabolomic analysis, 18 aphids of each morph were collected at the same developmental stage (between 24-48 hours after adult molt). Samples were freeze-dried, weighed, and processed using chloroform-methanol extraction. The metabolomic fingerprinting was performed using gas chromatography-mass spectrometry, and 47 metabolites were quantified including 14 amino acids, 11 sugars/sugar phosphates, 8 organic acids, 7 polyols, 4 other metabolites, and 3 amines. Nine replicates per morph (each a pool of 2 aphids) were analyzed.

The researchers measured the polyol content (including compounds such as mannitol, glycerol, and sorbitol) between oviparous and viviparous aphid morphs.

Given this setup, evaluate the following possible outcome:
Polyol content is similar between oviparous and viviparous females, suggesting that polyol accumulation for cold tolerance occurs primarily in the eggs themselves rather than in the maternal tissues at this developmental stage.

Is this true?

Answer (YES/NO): NO